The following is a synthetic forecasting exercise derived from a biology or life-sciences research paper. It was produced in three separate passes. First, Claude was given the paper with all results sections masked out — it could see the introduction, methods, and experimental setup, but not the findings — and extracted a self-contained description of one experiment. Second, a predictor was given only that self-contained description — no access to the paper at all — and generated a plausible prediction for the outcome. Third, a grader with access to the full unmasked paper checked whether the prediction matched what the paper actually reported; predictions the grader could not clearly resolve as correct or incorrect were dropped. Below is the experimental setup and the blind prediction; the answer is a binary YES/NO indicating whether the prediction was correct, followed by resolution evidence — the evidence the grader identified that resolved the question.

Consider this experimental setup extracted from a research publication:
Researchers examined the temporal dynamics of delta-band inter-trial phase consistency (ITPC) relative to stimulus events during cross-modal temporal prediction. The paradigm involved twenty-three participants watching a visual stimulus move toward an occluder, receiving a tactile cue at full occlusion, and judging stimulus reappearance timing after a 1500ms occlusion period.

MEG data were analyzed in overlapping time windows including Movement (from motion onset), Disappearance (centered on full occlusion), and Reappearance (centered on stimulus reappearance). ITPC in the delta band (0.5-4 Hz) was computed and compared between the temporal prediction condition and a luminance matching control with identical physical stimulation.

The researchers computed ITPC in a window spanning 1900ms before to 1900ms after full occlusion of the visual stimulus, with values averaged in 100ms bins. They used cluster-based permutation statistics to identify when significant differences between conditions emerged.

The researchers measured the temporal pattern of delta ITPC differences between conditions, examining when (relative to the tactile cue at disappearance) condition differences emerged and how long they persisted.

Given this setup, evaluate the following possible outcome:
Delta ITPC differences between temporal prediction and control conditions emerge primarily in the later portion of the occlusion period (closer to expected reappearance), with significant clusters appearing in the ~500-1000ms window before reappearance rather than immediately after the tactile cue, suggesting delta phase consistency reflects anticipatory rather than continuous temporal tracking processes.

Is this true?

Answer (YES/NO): NO